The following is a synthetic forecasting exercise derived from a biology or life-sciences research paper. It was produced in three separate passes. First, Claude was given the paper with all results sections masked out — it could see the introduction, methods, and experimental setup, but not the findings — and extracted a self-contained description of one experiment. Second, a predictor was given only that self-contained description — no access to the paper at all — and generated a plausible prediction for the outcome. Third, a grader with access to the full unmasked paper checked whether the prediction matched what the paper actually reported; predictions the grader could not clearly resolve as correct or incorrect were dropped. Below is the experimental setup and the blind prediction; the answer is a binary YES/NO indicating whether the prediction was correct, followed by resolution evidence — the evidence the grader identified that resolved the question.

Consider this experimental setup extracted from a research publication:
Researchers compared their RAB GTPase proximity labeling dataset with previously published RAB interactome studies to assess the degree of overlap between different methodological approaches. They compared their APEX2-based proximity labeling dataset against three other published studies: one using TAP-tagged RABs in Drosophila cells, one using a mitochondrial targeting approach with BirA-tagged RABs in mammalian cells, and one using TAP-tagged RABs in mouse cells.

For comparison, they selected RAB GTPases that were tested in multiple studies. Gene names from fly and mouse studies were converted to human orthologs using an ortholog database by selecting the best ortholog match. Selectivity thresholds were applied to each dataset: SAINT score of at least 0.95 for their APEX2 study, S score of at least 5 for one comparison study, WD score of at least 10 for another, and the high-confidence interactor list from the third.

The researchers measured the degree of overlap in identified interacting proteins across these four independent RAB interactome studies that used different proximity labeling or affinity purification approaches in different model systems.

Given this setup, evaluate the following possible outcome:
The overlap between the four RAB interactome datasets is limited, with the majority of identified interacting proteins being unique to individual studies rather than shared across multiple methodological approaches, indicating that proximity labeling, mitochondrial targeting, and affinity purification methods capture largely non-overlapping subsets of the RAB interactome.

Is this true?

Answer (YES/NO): YES